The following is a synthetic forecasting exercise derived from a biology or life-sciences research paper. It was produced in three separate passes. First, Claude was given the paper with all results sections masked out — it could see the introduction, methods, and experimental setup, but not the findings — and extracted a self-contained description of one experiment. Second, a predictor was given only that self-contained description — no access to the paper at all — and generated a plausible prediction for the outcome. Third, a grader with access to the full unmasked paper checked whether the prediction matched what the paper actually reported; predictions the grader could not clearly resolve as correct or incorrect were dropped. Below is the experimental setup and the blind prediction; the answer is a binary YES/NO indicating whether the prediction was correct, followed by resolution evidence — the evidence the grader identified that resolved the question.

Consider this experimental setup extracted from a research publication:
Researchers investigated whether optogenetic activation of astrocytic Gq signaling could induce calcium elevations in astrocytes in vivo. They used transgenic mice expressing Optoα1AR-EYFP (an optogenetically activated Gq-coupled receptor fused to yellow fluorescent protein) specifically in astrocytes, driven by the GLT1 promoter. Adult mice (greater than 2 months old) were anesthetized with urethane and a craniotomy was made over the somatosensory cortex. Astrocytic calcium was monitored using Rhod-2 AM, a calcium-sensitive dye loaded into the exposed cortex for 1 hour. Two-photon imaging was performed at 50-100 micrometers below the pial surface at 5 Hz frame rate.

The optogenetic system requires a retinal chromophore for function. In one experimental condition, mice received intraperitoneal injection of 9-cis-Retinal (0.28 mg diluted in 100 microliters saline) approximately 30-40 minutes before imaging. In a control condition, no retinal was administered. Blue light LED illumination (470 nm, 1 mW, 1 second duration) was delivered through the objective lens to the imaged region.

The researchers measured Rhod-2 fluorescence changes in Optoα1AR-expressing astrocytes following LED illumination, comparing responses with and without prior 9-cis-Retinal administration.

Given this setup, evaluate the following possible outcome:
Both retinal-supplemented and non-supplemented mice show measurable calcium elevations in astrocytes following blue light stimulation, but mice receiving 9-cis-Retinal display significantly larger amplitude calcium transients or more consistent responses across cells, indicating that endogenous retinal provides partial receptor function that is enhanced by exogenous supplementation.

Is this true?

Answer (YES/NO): NO